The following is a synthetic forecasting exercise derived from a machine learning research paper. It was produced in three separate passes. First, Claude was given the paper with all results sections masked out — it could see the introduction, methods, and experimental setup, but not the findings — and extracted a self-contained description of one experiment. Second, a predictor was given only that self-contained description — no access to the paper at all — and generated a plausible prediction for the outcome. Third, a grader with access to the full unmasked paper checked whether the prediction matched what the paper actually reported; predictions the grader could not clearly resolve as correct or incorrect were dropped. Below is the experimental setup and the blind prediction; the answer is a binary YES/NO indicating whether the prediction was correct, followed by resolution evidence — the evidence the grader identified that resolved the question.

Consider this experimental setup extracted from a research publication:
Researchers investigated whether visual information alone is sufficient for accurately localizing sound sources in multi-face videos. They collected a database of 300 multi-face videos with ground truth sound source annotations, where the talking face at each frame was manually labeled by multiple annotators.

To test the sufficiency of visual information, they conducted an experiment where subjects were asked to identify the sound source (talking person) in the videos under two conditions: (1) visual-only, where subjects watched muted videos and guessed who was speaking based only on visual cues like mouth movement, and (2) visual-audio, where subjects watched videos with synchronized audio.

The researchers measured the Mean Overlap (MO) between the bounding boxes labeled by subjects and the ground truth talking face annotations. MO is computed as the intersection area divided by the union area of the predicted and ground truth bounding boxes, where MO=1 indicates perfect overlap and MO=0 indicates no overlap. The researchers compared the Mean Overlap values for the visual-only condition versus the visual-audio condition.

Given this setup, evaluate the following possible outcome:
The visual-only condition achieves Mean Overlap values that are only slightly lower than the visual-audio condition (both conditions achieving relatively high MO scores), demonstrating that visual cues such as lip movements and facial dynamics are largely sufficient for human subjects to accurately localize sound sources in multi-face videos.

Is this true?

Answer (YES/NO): NO